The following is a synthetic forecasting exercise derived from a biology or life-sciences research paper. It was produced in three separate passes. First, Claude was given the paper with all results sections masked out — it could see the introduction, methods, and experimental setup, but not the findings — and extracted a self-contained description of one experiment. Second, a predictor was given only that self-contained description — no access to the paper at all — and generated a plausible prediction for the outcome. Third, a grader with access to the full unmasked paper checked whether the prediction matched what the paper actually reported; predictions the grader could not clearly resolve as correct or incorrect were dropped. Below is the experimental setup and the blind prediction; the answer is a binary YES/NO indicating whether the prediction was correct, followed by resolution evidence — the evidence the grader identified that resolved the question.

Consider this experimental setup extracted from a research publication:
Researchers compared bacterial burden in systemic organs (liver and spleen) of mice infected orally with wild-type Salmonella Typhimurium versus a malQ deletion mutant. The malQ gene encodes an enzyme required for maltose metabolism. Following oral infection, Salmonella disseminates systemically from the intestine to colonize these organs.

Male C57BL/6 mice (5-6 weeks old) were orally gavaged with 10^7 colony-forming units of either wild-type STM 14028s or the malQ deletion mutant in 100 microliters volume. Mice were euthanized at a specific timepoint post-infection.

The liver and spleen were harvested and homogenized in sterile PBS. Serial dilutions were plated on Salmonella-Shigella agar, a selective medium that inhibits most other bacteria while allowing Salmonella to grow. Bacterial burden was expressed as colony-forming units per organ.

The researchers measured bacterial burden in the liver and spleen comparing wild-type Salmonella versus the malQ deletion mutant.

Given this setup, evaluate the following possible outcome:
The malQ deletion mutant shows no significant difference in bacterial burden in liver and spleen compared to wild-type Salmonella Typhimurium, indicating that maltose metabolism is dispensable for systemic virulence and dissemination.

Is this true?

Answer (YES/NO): NO